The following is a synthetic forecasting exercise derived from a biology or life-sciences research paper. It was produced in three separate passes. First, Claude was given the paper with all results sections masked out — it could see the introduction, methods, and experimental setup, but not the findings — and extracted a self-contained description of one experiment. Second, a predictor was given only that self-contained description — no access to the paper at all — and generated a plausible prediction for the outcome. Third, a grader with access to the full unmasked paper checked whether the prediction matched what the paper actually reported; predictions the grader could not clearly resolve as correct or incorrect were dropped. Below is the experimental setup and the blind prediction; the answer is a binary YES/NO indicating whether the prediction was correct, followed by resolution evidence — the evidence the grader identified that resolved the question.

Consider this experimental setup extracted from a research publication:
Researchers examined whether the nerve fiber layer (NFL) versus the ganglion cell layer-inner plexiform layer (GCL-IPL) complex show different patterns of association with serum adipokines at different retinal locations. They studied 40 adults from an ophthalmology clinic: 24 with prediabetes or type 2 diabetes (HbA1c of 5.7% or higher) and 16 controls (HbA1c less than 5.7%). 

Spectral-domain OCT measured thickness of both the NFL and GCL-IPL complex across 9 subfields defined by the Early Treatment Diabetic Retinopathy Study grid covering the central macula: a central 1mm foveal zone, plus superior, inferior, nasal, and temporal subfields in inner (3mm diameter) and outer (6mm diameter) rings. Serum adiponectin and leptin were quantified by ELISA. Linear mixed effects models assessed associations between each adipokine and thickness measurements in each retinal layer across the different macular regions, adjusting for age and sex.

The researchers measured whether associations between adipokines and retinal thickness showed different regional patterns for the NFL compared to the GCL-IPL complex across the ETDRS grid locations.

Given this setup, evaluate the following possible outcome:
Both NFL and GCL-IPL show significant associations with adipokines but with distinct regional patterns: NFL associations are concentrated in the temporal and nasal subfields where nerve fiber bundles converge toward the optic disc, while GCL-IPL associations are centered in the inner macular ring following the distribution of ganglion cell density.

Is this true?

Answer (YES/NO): NO